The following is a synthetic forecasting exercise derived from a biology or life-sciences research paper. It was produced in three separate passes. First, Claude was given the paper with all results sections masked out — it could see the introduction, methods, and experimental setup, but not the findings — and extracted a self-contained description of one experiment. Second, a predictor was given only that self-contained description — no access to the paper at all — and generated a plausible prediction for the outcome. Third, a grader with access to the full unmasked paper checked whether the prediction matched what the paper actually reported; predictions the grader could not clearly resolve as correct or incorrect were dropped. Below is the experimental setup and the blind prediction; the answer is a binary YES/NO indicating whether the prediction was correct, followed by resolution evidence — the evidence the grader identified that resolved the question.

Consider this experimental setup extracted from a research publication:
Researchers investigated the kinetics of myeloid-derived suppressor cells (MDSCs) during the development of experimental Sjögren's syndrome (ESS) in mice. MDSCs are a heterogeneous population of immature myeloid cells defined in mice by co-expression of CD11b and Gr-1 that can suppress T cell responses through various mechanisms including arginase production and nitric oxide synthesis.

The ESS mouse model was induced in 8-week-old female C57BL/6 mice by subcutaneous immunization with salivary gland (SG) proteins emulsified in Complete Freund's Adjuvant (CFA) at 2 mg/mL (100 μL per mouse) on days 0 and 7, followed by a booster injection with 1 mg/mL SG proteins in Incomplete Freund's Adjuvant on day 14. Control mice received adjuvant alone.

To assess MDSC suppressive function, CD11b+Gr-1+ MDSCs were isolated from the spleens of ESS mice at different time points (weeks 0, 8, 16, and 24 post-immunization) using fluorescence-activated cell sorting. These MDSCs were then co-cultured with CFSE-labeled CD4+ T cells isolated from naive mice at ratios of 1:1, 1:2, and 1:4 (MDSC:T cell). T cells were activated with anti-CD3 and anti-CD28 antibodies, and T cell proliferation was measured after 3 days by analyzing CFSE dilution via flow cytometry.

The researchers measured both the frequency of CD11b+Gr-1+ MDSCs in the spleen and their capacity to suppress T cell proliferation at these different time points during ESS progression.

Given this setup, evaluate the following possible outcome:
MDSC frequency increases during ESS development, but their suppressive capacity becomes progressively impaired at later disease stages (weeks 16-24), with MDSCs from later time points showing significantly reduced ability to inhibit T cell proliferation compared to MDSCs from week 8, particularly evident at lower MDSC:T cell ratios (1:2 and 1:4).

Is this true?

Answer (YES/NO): NO